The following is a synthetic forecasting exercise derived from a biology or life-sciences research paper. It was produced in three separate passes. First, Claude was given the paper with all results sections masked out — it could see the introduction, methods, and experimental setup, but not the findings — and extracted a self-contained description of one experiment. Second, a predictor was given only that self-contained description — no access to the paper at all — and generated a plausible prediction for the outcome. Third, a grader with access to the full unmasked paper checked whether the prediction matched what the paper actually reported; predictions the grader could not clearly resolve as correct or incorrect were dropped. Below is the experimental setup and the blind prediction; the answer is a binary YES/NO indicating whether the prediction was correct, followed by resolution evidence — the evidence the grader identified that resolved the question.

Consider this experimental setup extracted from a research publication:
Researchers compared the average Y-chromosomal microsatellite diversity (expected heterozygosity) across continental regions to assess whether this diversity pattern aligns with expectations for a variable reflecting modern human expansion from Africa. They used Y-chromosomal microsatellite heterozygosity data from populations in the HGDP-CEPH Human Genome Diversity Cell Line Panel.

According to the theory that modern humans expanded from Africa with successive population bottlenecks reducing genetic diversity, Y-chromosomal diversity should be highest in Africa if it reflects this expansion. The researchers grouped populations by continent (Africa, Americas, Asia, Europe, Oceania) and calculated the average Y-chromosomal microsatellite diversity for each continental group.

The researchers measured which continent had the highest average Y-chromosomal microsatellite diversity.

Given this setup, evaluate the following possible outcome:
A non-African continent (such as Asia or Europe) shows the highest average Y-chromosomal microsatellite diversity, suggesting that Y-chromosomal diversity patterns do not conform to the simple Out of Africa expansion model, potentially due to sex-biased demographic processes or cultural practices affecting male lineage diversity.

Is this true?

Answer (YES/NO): YES